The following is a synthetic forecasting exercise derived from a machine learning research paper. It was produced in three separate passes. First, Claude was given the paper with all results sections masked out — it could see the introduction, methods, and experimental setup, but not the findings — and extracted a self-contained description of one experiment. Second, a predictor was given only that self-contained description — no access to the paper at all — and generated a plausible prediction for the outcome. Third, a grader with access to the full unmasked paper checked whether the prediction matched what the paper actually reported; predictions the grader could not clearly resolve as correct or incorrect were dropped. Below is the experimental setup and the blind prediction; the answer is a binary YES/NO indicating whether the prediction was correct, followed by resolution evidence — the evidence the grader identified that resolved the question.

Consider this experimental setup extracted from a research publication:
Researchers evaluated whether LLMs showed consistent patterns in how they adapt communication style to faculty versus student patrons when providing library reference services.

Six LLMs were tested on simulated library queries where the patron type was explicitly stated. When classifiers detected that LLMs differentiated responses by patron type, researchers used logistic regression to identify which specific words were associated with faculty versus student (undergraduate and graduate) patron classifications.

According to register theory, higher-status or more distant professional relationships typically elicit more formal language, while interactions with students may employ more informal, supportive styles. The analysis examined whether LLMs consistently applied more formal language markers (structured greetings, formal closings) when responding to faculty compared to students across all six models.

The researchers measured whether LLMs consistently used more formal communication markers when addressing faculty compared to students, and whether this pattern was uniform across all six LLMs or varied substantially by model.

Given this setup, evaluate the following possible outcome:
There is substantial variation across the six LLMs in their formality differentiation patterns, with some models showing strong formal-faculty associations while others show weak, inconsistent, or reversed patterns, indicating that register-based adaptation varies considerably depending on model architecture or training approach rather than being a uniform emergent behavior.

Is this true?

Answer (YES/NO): YES